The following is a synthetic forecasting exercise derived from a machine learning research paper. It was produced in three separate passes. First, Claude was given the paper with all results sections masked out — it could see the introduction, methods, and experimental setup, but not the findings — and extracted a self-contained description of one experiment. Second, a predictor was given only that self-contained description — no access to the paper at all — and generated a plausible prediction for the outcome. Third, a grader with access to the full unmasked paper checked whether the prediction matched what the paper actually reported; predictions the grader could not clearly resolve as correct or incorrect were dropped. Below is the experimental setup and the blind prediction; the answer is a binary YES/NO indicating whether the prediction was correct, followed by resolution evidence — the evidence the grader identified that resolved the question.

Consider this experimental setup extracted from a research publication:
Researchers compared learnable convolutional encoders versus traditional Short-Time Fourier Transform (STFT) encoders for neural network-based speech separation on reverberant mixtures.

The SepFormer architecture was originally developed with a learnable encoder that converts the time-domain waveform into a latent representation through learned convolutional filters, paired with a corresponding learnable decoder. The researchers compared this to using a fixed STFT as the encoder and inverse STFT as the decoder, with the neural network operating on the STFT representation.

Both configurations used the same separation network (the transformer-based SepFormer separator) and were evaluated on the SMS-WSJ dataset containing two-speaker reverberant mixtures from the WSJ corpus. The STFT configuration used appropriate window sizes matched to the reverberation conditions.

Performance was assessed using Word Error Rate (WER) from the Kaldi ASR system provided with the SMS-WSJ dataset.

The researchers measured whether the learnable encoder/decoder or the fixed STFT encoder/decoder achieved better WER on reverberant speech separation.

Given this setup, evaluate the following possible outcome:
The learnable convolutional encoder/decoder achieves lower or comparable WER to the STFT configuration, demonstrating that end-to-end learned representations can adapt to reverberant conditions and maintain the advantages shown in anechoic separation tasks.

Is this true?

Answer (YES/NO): NO